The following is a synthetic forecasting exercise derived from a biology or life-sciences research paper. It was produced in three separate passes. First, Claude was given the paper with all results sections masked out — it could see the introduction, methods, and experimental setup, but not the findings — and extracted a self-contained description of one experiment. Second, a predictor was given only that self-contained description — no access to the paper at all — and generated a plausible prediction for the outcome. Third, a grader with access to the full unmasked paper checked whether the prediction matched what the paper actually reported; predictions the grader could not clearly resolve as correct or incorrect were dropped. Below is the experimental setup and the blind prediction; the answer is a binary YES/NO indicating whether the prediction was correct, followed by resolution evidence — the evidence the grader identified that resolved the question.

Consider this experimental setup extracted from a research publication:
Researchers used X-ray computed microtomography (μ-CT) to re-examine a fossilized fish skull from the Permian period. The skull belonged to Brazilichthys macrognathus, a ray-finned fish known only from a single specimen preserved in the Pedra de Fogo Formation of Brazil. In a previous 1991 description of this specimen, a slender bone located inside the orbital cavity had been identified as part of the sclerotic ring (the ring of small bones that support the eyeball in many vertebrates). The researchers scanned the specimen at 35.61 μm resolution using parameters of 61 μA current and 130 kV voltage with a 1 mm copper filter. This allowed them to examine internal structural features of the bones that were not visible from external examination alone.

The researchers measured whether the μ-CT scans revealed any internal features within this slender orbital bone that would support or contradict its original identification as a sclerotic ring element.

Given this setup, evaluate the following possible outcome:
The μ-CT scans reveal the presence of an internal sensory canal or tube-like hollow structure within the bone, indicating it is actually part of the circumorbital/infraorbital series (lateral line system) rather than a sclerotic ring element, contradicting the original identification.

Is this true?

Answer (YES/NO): YES